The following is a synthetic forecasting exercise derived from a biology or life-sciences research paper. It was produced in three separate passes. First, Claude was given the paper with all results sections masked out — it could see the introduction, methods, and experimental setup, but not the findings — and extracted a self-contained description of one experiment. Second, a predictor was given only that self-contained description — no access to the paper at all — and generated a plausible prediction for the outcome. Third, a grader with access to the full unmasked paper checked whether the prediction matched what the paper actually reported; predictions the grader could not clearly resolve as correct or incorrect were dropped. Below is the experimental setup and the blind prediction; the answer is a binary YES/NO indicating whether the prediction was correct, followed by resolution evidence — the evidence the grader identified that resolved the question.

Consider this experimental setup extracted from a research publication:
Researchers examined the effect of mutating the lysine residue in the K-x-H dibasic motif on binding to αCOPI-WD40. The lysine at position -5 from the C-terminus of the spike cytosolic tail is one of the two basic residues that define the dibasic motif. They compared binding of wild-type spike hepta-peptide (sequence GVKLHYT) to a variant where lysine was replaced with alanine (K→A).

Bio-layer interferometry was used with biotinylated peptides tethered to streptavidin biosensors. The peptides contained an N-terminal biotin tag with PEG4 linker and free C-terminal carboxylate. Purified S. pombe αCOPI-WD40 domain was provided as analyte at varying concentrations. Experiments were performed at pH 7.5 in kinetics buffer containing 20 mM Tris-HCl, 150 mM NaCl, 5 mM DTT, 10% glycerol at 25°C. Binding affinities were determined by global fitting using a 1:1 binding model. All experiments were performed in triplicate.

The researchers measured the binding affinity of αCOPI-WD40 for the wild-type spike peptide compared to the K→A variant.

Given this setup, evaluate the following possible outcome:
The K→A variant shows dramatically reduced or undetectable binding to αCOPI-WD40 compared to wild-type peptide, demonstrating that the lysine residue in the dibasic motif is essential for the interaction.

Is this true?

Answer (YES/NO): YES